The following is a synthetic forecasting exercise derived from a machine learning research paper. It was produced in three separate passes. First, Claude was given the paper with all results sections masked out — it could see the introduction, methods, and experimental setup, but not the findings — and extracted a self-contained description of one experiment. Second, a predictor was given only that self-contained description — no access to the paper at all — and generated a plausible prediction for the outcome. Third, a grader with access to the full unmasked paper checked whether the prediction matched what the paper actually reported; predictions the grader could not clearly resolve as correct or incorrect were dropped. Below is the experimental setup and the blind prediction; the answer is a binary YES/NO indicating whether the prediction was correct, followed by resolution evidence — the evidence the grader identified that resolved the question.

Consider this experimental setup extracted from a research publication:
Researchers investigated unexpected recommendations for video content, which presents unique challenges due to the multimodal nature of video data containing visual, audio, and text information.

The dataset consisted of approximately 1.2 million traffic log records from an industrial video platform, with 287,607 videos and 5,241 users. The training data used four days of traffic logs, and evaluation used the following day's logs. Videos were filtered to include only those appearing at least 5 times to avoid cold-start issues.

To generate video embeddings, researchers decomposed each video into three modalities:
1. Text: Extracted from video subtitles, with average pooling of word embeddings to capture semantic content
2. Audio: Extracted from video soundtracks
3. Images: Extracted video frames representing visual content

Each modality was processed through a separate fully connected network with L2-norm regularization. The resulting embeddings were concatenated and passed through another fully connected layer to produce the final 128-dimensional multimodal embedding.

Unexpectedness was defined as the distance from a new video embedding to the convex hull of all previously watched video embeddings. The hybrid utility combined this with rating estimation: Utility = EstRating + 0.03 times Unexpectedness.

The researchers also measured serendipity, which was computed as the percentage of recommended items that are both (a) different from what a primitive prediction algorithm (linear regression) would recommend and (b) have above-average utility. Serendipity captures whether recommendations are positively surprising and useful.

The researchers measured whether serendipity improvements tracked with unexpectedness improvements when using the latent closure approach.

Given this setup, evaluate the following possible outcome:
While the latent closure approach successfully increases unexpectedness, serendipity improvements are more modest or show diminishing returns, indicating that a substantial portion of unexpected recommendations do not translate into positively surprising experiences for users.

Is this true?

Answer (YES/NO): NO